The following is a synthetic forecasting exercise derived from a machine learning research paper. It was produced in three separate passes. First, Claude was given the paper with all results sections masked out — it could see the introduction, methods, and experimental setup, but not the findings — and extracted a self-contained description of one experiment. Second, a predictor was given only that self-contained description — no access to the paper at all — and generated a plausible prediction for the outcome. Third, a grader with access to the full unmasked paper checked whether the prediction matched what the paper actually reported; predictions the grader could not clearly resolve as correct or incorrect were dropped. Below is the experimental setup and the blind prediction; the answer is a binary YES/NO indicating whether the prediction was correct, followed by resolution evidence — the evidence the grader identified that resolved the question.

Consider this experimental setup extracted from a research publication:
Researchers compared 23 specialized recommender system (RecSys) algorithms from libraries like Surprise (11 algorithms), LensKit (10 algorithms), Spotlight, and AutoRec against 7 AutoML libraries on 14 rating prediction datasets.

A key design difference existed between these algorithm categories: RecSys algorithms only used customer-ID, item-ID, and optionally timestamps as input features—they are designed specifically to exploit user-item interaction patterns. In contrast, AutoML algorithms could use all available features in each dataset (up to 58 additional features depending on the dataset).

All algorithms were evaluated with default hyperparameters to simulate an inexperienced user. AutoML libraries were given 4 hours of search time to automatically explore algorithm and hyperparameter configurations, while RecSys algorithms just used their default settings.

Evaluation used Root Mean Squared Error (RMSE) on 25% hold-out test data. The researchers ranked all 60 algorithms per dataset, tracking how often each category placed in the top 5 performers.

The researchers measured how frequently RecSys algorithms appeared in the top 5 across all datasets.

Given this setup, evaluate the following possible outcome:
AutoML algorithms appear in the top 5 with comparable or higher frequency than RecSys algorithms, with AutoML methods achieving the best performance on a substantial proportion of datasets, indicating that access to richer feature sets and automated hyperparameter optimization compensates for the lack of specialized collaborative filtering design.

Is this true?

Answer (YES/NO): NO